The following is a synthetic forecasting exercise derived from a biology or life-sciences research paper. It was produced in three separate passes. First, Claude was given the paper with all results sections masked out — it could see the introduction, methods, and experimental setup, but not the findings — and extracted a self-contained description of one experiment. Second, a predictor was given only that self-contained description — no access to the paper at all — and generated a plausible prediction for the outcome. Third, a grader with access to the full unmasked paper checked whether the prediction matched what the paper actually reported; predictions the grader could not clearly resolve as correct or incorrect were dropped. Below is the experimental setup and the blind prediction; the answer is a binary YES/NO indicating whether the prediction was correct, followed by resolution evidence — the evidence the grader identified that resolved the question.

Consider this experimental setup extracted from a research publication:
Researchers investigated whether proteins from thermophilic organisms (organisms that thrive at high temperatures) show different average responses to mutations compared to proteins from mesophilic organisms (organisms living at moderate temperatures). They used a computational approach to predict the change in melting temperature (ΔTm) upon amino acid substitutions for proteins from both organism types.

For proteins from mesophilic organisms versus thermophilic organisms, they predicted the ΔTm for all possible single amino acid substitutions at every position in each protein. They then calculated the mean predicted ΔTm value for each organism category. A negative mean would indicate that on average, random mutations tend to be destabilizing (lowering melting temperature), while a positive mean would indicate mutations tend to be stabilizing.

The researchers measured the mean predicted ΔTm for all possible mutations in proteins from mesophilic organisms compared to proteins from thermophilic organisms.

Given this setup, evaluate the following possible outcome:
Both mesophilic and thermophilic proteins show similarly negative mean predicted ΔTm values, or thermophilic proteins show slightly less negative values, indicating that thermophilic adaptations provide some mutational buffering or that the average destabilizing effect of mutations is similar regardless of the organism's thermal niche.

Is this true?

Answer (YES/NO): NO